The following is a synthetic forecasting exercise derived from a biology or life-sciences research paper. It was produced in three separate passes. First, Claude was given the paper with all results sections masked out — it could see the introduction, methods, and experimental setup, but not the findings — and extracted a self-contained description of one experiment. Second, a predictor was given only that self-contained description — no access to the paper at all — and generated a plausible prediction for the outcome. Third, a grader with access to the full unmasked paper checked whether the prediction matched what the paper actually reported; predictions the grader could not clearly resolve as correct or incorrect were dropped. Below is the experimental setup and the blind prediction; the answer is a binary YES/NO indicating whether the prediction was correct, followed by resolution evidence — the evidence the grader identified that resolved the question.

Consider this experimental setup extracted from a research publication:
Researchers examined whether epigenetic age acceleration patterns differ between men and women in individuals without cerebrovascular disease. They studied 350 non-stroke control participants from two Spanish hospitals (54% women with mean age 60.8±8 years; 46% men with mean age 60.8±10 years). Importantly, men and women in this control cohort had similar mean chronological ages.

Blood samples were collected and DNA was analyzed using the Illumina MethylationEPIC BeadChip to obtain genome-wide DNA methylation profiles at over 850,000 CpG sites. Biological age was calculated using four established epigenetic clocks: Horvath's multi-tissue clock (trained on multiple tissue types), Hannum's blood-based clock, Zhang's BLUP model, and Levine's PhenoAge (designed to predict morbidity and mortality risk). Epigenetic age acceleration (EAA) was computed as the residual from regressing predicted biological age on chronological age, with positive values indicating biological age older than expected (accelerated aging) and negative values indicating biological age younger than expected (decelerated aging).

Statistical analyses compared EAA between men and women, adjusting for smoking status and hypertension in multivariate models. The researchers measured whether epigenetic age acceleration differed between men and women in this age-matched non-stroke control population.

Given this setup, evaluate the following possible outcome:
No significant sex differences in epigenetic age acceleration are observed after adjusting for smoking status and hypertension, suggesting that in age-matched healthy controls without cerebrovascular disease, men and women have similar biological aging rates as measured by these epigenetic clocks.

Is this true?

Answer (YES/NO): NO